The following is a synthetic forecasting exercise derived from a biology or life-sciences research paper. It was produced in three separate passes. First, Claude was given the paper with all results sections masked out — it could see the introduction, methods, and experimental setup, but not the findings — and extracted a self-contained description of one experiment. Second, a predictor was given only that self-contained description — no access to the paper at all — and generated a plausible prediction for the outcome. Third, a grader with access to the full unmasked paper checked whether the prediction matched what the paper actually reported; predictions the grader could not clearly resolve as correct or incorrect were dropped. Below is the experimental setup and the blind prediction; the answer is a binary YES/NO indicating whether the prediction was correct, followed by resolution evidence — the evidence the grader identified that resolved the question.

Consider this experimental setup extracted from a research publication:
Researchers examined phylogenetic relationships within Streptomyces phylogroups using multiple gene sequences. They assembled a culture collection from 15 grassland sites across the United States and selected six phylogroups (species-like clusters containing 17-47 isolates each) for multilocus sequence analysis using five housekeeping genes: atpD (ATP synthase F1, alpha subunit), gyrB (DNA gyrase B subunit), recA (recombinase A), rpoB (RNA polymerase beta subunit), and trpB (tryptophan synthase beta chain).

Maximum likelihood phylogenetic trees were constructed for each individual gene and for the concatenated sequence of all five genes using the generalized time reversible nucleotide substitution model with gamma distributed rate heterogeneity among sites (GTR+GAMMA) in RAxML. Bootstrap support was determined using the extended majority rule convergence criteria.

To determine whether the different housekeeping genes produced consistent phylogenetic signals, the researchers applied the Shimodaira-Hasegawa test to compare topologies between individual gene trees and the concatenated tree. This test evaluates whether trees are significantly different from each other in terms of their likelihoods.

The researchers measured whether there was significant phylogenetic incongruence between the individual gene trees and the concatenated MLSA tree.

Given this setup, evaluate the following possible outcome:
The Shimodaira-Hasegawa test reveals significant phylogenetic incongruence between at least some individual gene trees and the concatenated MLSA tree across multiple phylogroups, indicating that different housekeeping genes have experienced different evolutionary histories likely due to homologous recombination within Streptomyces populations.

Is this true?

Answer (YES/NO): YES